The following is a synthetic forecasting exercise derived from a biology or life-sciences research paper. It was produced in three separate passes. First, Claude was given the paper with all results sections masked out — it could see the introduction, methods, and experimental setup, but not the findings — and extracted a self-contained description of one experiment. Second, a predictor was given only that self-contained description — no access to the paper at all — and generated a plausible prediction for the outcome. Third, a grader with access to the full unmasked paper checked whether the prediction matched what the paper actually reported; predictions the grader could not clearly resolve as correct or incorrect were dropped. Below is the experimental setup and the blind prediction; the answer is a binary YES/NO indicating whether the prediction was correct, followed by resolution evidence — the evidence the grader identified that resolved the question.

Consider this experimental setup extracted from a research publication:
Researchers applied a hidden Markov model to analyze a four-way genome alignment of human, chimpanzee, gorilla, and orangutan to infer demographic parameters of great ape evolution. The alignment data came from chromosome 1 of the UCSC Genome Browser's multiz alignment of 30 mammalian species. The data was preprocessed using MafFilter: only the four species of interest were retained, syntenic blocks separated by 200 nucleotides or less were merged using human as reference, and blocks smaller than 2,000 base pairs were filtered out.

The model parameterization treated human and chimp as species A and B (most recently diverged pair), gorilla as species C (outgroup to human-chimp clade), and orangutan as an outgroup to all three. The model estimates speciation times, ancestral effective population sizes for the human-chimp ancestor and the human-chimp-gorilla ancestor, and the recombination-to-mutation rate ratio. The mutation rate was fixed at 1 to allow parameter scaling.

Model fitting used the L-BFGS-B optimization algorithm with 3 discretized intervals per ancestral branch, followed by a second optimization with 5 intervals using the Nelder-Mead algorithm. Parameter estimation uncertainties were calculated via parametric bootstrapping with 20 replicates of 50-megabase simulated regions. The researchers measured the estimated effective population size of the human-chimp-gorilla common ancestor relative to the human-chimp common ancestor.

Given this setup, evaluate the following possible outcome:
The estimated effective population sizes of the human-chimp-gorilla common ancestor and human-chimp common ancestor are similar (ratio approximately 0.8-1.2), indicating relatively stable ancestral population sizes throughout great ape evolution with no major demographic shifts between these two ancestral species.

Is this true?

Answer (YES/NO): NO